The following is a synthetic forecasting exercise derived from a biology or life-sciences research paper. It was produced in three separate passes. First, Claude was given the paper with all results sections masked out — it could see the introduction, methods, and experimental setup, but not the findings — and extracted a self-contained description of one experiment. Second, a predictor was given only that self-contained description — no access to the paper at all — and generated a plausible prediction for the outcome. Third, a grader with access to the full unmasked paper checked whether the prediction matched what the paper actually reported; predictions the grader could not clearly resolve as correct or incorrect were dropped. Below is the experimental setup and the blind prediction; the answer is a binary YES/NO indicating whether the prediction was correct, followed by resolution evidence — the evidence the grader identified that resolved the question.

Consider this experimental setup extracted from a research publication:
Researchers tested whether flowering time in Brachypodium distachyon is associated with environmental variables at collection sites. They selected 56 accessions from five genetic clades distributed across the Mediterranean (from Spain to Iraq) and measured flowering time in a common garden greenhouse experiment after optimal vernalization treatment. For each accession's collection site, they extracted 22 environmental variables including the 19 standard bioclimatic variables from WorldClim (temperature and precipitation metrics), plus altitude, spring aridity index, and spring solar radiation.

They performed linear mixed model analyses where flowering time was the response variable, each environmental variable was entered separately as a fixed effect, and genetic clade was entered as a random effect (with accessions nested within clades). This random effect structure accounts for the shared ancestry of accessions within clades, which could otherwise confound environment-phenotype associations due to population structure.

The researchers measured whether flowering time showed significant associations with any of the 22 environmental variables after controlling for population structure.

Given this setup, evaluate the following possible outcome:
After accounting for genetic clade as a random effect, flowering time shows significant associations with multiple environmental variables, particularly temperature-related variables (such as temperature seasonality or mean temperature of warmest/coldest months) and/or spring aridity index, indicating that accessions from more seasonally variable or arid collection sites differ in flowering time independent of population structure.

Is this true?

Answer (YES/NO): NO